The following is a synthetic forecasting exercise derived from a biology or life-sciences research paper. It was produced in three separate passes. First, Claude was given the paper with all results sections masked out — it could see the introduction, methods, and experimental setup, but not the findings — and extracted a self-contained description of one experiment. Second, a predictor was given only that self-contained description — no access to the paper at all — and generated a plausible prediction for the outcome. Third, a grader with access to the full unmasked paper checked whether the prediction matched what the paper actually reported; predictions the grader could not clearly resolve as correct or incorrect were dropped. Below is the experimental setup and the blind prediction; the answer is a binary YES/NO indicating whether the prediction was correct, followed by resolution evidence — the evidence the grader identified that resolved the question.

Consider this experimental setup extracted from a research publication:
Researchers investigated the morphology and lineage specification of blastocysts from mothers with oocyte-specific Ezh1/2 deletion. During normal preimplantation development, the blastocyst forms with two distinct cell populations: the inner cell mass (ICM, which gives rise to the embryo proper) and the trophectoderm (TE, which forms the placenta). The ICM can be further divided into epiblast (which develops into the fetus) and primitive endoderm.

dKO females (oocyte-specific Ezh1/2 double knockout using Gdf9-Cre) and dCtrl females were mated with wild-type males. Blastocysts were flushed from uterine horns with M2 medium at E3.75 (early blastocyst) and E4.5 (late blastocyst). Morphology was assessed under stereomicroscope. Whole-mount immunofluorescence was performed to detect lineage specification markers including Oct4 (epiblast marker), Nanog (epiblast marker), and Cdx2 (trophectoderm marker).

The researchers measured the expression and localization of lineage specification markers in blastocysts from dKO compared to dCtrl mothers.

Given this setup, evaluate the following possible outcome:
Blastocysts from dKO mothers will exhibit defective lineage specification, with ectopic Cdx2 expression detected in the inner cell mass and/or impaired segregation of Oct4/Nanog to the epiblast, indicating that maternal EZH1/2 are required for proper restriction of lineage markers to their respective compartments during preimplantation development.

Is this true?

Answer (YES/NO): NO